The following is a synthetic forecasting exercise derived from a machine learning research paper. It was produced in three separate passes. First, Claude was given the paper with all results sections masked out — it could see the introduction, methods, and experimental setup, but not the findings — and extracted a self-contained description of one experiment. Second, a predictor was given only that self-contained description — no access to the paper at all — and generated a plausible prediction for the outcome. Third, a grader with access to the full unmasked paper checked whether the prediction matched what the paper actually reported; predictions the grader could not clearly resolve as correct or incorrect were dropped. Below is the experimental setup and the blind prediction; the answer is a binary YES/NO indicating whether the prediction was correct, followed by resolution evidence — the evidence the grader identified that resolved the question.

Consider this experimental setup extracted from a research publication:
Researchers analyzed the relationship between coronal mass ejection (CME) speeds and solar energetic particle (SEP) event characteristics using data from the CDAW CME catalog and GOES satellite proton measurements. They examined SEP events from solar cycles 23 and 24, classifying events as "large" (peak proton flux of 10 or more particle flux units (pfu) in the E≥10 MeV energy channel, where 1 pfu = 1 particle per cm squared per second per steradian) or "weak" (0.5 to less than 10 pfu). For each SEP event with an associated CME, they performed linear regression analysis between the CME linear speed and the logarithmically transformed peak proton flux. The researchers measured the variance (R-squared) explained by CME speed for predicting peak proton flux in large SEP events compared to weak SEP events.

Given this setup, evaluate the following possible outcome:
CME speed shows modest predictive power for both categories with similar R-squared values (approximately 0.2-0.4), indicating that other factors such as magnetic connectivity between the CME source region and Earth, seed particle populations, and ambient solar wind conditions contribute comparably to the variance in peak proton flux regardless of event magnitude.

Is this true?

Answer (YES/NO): NO